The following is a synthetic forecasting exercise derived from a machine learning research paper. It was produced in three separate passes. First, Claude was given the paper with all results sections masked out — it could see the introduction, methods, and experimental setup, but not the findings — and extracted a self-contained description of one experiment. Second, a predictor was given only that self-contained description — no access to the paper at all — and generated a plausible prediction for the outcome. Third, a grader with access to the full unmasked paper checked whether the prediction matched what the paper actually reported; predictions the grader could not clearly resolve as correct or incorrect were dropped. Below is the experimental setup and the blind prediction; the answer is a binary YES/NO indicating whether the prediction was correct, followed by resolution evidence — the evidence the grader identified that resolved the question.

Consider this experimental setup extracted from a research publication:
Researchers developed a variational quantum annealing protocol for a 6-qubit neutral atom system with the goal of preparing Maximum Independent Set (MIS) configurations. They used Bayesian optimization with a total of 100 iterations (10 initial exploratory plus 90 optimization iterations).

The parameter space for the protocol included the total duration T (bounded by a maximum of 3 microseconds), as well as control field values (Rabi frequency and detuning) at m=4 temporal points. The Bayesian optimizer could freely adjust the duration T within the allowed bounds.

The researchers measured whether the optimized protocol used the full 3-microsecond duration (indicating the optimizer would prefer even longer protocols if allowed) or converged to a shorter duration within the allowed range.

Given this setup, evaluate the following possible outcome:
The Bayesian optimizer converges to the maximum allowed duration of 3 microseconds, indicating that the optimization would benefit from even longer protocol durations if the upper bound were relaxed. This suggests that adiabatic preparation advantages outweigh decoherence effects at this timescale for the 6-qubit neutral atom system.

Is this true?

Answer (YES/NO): YES